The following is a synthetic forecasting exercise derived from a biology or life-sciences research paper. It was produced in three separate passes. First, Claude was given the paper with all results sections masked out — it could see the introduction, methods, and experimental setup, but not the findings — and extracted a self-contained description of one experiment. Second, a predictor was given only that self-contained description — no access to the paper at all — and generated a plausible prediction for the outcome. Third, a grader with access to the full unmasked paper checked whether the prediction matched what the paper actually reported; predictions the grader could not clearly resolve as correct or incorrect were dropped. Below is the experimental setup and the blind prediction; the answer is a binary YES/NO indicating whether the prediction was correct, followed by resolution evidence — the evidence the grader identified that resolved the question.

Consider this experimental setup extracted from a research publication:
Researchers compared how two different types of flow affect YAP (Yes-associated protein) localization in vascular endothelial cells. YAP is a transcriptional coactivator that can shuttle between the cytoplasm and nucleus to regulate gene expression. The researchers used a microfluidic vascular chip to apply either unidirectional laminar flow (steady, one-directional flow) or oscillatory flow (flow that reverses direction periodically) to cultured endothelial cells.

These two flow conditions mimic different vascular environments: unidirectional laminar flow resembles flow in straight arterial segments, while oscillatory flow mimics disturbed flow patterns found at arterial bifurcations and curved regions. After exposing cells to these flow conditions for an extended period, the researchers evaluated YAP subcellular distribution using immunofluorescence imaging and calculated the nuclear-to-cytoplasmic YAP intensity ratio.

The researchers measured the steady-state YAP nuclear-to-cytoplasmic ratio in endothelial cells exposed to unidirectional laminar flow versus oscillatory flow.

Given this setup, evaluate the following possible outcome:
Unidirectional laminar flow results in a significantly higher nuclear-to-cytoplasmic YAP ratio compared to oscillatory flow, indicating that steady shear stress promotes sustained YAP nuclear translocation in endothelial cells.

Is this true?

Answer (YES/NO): NO